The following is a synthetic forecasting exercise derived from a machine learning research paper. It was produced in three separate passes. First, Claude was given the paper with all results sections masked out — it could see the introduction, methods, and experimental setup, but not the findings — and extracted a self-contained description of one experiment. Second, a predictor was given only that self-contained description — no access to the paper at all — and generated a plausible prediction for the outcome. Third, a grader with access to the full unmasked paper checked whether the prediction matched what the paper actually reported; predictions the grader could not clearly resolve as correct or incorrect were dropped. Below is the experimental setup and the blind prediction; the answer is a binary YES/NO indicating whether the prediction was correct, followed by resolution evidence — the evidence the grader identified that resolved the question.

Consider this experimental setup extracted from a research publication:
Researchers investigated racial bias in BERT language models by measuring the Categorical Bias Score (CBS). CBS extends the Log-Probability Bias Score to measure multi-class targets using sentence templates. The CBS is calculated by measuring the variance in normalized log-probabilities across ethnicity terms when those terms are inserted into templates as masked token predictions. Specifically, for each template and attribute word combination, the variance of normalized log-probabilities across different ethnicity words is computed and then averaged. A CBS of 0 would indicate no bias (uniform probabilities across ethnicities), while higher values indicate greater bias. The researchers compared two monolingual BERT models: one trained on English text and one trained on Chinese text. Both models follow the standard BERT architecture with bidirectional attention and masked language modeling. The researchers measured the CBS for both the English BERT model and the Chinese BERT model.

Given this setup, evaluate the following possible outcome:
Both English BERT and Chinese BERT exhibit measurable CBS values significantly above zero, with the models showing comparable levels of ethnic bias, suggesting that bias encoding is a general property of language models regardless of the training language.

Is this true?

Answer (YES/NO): NO